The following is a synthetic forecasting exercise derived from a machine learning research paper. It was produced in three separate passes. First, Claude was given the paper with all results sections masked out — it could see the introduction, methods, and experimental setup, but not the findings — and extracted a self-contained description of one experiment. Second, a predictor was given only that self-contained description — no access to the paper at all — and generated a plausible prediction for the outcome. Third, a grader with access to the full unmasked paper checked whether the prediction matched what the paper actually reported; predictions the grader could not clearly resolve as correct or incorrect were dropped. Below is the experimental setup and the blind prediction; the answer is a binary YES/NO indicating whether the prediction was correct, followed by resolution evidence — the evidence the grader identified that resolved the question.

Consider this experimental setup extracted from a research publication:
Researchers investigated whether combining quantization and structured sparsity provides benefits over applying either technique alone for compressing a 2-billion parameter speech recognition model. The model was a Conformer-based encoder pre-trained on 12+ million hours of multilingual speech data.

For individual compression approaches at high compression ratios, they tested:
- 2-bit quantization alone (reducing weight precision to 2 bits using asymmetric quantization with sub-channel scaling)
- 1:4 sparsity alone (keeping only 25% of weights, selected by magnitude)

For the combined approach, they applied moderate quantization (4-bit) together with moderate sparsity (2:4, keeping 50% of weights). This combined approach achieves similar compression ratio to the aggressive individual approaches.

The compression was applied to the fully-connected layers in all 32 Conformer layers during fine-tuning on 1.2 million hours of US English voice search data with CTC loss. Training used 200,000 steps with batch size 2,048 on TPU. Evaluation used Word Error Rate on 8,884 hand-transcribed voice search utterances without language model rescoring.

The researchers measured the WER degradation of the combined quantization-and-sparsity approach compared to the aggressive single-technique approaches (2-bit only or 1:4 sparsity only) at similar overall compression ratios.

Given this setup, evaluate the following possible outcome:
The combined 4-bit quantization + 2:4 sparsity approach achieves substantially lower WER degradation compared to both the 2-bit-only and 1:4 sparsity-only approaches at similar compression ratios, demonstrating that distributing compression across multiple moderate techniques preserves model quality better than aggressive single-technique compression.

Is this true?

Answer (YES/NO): YES